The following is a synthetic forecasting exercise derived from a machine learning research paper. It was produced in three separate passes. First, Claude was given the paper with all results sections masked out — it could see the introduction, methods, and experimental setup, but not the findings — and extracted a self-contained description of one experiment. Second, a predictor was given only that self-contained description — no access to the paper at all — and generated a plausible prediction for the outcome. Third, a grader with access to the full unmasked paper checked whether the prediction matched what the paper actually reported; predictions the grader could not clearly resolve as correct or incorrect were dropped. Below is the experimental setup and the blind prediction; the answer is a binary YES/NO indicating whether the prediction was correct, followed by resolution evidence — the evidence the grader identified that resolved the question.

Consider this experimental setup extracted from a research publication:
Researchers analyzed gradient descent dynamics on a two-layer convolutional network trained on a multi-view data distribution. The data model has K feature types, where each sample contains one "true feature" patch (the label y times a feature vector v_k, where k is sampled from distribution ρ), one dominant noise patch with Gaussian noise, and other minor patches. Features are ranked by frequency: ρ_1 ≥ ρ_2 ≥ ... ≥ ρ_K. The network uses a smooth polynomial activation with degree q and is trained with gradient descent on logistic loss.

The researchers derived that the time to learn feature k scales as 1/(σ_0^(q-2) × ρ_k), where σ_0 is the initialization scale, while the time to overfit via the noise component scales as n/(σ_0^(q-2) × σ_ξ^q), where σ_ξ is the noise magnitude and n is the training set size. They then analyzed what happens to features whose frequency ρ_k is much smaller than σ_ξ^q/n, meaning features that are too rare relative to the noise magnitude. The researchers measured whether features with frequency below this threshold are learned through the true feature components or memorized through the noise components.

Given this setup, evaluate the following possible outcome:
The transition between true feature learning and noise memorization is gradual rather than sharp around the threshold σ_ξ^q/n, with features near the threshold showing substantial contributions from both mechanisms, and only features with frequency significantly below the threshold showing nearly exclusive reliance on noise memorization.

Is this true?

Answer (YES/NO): NO